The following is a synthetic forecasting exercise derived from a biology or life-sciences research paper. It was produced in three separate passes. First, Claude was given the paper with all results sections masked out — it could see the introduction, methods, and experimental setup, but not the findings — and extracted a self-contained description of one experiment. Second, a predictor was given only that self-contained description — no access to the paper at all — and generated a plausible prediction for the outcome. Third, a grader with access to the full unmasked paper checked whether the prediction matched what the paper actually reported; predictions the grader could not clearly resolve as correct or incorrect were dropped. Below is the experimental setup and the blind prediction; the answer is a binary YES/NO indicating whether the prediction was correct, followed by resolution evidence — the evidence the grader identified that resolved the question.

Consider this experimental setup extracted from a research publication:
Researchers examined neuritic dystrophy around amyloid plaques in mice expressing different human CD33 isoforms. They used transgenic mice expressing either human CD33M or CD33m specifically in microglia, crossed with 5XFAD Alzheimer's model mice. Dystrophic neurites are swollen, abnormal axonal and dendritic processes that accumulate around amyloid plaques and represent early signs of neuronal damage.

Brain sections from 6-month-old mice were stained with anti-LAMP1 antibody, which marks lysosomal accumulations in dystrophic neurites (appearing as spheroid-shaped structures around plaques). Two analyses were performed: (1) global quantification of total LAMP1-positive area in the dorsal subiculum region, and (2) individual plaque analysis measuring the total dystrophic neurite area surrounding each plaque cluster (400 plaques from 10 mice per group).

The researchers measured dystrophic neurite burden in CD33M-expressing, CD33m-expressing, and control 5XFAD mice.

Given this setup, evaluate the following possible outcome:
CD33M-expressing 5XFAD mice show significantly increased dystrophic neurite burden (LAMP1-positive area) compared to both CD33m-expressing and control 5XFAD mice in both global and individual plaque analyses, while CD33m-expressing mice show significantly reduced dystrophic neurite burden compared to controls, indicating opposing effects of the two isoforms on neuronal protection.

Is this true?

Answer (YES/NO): YES